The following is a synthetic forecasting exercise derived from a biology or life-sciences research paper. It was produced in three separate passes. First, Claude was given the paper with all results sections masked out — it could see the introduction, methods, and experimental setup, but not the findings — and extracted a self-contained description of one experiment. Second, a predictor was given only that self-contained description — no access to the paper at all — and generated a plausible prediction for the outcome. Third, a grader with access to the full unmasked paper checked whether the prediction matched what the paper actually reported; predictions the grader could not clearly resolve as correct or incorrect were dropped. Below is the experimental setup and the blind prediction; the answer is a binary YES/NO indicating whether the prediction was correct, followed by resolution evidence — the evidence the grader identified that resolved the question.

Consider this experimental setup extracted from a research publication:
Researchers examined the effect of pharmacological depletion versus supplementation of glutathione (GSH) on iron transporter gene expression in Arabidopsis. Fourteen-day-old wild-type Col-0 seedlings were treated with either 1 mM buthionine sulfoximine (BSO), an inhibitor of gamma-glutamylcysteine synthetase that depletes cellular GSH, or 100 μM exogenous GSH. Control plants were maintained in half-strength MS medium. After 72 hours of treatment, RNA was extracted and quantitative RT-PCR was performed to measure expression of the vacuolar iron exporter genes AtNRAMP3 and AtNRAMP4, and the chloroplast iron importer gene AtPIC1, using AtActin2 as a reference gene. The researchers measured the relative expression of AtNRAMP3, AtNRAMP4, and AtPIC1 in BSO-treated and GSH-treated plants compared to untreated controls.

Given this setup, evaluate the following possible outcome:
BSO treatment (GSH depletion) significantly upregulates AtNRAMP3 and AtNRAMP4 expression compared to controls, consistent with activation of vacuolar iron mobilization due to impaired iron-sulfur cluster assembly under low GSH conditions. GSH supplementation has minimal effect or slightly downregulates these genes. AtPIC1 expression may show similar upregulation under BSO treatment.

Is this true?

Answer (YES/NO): NO